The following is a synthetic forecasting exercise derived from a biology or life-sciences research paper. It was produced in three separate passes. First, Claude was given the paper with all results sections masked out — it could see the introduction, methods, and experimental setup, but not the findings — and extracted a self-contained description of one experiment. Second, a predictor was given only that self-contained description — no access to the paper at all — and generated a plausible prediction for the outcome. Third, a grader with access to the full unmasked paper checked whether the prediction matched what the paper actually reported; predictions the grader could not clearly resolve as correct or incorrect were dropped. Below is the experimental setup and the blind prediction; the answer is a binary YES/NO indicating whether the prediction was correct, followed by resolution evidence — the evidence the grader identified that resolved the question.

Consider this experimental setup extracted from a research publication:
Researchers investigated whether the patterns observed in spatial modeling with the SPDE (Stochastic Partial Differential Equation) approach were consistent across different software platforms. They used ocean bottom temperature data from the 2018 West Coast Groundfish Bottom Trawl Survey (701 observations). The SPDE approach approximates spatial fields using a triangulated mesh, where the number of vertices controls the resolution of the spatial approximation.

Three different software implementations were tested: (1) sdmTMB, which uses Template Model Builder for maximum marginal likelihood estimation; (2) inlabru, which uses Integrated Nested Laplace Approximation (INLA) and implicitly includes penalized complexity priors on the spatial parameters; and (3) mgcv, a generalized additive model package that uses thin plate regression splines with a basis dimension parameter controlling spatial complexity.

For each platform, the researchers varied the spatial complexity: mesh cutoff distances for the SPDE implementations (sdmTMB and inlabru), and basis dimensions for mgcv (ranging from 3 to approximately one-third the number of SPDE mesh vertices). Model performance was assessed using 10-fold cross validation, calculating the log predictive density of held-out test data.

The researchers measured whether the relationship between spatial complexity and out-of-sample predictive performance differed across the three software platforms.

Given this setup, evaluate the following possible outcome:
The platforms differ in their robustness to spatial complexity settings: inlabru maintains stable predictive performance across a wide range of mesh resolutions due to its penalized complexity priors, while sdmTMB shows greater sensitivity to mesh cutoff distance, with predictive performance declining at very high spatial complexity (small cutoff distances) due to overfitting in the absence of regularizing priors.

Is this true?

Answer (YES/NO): NO